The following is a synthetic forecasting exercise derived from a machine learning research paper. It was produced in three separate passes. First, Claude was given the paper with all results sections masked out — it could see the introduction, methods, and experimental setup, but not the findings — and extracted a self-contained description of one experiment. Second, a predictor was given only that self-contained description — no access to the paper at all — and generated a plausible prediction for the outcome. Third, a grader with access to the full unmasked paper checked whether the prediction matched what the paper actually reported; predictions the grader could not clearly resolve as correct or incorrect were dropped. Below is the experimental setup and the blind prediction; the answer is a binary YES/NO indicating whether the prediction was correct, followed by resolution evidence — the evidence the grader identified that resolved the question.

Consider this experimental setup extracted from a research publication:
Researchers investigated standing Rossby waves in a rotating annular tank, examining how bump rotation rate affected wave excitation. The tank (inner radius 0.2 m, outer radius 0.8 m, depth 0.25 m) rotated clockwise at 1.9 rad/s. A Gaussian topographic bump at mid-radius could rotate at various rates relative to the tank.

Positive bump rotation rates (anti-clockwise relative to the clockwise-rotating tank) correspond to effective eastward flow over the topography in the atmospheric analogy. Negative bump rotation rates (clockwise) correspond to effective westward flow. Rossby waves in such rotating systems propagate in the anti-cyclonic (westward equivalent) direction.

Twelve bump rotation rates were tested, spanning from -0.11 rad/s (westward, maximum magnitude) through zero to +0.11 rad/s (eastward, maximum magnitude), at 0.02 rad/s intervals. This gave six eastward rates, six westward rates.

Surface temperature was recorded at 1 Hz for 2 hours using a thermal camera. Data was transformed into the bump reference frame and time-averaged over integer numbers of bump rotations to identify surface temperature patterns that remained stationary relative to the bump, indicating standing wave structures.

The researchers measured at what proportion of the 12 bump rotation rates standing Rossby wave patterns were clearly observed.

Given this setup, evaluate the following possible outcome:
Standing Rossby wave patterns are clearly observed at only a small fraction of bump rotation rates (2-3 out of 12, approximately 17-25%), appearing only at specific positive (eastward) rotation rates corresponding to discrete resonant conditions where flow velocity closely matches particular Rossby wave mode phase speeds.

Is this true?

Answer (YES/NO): NO